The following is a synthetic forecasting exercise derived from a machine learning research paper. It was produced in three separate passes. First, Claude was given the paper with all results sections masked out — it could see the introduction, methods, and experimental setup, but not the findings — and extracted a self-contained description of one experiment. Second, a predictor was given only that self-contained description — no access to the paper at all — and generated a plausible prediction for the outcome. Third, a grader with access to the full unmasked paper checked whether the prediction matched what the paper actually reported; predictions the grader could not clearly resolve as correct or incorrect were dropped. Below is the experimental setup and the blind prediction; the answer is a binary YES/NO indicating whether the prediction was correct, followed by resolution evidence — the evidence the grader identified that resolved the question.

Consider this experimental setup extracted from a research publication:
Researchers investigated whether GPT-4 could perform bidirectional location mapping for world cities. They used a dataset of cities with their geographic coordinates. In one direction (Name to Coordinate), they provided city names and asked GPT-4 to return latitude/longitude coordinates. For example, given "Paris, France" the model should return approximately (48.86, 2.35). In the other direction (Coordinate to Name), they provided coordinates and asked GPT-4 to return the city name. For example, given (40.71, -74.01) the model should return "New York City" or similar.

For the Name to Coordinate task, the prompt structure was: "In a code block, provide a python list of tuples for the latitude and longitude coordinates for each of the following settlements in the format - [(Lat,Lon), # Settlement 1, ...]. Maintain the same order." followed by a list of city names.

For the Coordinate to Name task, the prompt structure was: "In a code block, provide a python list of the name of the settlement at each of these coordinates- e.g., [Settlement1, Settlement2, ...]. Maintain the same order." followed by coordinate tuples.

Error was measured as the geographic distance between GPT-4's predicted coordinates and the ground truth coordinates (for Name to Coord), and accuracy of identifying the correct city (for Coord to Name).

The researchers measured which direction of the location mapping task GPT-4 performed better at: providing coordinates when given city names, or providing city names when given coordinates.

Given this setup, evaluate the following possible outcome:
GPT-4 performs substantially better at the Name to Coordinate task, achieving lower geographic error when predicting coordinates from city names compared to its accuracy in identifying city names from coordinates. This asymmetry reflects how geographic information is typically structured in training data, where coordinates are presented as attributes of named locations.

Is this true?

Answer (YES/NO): YES